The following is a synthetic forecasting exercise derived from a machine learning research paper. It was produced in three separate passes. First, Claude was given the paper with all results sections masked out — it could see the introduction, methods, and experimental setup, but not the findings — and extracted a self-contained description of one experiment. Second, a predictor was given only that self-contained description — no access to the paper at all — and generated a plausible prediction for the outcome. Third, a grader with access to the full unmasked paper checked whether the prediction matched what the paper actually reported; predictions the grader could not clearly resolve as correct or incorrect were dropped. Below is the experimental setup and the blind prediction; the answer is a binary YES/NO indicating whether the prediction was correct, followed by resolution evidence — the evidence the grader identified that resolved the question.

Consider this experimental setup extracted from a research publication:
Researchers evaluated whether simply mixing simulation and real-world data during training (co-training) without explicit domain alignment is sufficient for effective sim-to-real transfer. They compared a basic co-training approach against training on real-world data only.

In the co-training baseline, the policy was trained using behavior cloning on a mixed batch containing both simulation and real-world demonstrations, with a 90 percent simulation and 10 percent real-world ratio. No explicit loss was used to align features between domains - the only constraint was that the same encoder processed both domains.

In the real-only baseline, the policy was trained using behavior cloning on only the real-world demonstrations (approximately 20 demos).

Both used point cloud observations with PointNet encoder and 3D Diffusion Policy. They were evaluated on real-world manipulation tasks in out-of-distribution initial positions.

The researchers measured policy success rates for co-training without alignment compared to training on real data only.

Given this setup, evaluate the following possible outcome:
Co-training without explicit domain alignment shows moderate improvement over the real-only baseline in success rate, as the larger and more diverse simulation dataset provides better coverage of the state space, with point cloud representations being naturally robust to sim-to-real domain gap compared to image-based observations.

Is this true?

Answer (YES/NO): NO